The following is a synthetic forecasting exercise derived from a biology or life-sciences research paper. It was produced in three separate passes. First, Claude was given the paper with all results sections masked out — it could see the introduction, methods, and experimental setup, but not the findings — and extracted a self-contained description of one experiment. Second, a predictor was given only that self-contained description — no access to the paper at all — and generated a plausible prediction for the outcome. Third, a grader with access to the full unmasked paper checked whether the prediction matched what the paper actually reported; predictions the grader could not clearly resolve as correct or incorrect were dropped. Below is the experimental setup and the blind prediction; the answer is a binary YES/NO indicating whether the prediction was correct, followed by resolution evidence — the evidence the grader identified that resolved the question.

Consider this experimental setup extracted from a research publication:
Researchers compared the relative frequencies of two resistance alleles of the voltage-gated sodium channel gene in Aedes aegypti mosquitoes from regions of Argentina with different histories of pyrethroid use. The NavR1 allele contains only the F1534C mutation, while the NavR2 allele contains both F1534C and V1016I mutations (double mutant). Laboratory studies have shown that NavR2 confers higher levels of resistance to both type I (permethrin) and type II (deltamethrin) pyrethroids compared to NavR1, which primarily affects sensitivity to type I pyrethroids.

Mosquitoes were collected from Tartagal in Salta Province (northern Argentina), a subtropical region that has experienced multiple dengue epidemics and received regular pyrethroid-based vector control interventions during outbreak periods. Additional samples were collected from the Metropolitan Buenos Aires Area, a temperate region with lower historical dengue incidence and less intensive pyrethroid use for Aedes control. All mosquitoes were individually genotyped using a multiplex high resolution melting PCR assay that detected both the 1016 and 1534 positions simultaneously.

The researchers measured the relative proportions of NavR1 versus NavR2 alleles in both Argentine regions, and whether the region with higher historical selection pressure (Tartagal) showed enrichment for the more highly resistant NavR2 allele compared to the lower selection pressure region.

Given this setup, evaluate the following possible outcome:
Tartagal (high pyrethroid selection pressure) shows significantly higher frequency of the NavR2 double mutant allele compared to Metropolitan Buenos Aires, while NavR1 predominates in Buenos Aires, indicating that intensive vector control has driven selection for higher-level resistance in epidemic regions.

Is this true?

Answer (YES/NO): YES